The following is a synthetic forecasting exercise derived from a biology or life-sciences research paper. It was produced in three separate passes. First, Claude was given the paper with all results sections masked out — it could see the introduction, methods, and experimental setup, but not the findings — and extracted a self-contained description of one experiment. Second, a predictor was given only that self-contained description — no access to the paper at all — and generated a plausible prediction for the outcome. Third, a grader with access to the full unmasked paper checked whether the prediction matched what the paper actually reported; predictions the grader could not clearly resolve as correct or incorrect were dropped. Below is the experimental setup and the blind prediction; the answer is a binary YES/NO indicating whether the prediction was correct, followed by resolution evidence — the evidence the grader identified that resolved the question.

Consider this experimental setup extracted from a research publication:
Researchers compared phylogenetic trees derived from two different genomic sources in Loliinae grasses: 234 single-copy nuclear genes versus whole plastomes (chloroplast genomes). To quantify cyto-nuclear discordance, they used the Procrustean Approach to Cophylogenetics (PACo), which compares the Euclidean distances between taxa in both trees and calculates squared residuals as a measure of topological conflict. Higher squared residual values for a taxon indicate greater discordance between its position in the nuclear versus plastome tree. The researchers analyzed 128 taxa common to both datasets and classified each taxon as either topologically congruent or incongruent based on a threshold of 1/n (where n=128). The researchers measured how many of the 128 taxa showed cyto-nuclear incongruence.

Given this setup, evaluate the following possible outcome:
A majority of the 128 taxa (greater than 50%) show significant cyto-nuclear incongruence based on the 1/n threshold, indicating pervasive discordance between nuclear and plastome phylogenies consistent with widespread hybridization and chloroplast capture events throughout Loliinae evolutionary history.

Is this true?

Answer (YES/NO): NO